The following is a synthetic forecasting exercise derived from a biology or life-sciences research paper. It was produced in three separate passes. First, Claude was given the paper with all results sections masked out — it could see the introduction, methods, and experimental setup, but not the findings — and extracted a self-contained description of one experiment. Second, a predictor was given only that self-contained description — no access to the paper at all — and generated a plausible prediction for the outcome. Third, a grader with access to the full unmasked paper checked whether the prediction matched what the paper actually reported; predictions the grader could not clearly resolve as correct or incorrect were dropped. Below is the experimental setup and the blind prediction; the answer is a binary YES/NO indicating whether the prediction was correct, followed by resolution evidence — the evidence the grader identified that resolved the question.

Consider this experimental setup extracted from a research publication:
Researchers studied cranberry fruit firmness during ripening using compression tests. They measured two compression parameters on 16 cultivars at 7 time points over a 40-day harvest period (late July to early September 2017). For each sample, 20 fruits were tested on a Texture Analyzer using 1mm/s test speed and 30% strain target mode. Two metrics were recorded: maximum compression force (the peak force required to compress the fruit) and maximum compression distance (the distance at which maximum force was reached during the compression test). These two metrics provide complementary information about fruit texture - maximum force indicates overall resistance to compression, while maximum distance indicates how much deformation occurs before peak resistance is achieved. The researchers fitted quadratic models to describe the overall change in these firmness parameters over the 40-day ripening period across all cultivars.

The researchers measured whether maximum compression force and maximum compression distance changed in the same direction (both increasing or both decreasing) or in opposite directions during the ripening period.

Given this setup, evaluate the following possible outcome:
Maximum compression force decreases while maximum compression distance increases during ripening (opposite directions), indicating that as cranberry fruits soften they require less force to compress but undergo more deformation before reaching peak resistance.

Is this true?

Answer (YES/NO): NO